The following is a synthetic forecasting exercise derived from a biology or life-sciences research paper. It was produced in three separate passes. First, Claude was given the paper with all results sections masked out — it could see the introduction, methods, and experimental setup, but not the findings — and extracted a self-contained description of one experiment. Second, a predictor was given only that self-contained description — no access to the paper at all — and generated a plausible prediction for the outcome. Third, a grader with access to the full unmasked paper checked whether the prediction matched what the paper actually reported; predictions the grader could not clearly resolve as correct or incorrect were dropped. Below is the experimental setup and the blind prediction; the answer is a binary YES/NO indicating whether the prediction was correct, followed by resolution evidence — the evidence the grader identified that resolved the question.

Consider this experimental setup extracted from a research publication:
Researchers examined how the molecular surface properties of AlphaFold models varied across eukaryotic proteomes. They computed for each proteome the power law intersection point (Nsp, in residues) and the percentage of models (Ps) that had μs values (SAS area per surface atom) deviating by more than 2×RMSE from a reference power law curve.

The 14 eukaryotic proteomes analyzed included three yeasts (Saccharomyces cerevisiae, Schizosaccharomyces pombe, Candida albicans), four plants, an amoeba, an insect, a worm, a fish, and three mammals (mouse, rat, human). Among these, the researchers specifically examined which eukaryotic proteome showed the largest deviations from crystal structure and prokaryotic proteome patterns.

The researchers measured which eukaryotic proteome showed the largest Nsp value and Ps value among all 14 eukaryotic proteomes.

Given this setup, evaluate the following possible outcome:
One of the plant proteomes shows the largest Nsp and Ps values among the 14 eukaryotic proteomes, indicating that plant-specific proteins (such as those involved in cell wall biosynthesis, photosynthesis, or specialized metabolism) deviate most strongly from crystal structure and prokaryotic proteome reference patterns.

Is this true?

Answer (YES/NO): NO